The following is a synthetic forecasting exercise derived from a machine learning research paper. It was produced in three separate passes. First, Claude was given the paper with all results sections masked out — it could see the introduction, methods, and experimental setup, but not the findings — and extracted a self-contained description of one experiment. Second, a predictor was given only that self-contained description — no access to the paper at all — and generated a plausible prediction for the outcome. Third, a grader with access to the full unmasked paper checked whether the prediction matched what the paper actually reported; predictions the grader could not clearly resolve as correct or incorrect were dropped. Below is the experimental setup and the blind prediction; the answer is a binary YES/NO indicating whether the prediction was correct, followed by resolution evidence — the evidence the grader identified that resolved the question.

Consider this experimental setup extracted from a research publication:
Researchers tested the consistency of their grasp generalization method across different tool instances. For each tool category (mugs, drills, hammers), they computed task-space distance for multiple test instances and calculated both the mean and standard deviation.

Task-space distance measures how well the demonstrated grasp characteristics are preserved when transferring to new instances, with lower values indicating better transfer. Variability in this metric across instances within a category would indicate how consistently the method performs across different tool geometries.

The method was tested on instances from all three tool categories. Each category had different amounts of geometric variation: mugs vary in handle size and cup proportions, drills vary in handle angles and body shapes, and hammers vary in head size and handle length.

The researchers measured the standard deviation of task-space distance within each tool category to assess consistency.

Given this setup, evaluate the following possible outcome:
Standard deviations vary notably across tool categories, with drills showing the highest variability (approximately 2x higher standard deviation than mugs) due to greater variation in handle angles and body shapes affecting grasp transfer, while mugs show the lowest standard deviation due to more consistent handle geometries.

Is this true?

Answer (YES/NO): NO